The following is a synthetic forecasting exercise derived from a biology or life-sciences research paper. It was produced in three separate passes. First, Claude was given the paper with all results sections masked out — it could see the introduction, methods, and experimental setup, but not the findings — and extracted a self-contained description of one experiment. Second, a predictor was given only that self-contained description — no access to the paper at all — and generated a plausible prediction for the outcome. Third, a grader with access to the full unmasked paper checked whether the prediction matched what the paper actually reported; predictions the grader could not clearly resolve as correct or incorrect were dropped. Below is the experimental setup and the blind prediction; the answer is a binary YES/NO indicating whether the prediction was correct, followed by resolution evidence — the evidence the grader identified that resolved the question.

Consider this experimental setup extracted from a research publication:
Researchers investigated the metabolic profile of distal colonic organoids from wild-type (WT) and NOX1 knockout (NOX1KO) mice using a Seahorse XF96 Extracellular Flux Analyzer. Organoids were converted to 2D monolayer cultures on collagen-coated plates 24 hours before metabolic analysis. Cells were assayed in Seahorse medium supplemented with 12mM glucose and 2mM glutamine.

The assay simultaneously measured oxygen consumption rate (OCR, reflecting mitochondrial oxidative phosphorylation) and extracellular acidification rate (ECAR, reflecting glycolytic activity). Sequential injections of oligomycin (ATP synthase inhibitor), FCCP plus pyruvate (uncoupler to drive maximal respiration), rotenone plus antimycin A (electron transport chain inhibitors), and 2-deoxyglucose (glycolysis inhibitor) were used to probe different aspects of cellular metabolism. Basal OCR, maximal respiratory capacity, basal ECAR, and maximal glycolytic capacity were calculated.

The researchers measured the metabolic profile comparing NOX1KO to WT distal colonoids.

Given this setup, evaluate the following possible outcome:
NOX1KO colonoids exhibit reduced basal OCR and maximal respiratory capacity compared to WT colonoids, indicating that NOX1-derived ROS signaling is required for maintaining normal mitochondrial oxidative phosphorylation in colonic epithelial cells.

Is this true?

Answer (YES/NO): NO